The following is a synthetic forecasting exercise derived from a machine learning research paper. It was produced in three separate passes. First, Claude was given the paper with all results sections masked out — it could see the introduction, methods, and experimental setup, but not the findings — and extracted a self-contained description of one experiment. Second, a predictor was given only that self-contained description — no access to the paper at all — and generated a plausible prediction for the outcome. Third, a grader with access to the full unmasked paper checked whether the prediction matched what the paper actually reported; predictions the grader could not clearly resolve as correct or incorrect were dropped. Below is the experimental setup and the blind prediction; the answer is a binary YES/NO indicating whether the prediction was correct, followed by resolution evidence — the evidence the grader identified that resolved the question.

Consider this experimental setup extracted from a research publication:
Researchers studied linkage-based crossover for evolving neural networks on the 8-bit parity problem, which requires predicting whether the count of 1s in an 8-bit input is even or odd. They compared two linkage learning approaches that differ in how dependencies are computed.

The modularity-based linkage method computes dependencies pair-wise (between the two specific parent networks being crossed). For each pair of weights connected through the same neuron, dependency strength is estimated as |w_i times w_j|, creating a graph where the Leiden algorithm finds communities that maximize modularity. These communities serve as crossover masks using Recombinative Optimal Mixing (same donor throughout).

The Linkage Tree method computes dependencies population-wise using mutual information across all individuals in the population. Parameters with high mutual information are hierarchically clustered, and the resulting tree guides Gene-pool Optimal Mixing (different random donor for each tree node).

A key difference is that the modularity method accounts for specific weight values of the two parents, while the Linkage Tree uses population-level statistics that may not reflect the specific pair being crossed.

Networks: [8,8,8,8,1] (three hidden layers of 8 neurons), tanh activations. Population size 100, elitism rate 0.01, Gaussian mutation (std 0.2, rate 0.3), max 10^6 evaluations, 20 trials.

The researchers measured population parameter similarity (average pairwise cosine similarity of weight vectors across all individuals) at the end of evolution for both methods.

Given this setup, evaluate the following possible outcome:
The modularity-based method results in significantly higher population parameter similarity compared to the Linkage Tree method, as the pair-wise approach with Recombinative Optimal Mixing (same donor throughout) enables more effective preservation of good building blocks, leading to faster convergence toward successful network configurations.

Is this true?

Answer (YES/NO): NO